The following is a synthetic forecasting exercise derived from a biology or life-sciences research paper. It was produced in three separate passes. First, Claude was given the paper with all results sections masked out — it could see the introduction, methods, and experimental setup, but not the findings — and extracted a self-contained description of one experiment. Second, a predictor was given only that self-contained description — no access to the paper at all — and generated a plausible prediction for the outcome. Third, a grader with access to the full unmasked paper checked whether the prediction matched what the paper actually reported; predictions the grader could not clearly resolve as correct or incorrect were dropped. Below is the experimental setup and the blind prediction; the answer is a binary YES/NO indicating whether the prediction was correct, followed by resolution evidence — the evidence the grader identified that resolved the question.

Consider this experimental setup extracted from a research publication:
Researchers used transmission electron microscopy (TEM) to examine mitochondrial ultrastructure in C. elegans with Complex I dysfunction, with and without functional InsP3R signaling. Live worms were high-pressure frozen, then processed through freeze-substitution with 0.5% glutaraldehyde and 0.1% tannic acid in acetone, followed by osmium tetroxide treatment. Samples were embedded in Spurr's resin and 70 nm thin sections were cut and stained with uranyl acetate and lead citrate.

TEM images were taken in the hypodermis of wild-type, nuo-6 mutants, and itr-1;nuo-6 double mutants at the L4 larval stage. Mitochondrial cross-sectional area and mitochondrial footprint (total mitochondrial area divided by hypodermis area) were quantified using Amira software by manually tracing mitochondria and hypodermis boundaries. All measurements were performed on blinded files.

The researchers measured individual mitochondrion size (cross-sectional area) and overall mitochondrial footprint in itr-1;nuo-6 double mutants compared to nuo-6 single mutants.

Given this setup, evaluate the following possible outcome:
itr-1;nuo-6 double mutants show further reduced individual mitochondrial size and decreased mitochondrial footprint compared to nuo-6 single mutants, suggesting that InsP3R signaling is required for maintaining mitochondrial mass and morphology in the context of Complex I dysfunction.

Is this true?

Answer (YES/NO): NO